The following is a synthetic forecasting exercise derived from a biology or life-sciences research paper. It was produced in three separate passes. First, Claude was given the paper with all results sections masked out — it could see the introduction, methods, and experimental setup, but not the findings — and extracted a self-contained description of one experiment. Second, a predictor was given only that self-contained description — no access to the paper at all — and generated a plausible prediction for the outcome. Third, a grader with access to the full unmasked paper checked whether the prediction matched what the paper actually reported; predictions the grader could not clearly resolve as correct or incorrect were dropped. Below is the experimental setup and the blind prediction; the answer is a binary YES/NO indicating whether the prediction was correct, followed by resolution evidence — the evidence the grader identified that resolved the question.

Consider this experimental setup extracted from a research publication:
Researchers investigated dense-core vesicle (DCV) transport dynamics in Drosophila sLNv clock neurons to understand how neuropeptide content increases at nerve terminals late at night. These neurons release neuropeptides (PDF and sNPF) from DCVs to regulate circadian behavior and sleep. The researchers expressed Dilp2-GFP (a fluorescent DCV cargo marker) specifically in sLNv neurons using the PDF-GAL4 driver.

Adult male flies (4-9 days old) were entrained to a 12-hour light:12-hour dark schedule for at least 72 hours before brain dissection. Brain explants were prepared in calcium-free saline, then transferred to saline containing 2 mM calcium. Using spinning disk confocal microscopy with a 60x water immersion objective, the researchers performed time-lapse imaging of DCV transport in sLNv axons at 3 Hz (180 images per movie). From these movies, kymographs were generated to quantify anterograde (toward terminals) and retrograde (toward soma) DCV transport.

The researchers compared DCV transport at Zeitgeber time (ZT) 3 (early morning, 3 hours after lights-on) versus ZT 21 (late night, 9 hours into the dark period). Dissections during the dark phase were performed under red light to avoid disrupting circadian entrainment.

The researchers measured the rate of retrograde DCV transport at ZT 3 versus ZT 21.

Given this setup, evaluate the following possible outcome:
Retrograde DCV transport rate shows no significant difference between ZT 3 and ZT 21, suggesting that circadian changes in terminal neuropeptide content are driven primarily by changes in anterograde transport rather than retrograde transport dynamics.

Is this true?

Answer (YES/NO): NO